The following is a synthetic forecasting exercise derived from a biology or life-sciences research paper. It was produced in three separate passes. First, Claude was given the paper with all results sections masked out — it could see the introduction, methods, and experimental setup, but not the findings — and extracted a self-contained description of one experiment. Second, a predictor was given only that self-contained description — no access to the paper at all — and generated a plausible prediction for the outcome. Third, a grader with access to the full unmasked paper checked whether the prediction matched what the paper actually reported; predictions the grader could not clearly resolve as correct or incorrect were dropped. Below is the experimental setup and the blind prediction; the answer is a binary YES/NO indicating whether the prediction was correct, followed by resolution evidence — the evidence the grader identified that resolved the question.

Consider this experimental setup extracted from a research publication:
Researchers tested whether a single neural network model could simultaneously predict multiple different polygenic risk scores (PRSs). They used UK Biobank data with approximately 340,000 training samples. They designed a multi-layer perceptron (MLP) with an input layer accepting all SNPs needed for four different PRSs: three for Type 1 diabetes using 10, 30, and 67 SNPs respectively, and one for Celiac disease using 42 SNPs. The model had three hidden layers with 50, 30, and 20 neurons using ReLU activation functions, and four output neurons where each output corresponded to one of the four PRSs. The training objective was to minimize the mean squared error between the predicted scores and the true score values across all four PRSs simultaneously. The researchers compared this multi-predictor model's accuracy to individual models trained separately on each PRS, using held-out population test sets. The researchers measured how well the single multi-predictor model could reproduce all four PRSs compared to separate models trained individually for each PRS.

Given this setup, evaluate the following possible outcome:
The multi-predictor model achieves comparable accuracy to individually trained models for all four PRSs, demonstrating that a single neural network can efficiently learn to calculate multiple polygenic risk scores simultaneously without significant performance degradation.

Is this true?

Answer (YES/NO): YES